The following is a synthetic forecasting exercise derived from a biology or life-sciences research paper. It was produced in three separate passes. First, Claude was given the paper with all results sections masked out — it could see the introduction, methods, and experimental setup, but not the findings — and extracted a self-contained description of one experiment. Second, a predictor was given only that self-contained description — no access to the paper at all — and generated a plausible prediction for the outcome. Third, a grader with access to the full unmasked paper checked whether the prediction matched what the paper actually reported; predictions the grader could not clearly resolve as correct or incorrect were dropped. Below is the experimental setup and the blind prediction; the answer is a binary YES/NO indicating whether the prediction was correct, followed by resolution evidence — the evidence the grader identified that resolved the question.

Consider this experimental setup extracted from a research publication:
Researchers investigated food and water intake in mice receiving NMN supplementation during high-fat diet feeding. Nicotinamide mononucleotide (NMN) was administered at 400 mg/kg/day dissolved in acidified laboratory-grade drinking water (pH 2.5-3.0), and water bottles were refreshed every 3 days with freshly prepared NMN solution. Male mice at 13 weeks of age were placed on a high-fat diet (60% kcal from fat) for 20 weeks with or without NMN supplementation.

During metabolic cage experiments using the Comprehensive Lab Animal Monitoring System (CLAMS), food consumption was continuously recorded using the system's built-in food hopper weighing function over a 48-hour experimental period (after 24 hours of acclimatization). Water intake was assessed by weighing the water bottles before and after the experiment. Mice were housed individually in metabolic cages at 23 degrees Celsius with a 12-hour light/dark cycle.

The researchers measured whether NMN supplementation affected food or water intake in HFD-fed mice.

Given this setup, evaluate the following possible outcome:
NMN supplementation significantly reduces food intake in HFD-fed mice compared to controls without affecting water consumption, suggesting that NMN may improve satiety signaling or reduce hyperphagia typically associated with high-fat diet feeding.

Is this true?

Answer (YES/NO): NO